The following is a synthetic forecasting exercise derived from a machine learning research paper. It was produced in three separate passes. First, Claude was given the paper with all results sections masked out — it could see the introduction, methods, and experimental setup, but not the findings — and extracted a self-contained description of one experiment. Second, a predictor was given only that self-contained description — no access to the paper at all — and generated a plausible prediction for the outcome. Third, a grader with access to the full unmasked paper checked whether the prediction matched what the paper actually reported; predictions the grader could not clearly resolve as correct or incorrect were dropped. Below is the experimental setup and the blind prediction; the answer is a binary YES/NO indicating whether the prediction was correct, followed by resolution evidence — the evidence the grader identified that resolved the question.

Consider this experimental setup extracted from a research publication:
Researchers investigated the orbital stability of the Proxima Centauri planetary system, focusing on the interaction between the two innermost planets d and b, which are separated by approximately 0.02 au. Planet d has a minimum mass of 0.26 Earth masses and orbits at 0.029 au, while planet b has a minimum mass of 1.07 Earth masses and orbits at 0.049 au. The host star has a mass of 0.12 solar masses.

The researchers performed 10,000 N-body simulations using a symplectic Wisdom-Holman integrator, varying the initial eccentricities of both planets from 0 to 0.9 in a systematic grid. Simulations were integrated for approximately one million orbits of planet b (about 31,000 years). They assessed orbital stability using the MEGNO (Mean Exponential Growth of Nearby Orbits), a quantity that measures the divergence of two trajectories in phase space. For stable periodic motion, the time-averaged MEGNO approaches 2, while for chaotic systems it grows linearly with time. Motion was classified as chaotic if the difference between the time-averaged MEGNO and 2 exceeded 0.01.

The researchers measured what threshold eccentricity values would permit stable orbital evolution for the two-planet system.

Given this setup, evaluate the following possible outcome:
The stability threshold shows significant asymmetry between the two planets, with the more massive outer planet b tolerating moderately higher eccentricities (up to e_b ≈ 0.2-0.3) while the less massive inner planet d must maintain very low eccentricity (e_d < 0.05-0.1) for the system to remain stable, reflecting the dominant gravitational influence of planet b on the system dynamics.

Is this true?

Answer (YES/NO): NO